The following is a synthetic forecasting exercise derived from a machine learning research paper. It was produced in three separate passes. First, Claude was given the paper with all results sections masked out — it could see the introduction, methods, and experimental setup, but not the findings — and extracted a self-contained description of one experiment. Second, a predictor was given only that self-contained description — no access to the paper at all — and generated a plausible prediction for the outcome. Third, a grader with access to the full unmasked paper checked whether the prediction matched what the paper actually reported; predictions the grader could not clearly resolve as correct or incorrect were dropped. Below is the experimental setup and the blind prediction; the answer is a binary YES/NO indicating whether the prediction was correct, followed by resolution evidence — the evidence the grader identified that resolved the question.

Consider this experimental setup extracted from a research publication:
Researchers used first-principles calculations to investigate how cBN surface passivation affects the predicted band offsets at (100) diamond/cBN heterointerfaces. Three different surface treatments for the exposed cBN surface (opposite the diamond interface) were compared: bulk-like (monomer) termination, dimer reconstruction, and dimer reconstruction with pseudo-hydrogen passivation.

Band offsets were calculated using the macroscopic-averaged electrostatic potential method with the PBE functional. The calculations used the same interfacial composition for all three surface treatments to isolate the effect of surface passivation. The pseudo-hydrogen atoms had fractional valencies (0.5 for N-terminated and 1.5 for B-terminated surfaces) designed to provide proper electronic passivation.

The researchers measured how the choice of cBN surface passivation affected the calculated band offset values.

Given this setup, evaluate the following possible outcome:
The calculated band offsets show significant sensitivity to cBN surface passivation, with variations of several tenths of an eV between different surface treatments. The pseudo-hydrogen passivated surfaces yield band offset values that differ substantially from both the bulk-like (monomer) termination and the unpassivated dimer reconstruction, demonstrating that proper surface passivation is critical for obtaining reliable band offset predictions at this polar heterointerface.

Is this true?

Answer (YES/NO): NO